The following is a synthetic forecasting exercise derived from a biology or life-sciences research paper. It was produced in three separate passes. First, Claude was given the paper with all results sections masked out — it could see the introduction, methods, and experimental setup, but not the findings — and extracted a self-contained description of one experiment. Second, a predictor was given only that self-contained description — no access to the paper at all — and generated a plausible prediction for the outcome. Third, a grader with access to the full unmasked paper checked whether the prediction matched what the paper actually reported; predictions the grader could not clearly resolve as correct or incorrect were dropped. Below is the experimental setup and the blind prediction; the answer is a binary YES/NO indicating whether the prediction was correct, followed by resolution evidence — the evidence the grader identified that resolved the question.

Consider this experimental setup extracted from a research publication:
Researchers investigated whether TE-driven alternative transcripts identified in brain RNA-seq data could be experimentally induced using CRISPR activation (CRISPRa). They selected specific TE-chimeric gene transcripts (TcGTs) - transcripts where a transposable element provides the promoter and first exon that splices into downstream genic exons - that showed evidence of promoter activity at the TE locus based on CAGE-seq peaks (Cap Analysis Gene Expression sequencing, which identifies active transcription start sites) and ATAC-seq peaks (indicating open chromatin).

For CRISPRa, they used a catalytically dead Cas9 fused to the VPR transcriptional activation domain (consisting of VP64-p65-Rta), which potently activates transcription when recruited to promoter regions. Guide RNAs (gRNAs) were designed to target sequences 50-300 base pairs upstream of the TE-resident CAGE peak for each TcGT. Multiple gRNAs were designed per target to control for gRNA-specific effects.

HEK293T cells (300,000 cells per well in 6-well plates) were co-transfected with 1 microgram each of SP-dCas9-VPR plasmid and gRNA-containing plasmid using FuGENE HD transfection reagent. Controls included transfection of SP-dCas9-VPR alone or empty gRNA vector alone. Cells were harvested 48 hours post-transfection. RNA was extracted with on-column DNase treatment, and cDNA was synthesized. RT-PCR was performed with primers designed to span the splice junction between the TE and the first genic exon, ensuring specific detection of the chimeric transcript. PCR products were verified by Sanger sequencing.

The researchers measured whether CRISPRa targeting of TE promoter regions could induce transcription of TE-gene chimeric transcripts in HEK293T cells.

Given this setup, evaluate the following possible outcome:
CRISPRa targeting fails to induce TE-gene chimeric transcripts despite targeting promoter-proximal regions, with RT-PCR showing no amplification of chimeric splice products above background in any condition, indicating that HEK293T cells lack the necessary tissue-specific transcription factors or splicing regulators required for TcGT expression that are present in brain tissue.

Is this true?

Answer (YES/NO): NO